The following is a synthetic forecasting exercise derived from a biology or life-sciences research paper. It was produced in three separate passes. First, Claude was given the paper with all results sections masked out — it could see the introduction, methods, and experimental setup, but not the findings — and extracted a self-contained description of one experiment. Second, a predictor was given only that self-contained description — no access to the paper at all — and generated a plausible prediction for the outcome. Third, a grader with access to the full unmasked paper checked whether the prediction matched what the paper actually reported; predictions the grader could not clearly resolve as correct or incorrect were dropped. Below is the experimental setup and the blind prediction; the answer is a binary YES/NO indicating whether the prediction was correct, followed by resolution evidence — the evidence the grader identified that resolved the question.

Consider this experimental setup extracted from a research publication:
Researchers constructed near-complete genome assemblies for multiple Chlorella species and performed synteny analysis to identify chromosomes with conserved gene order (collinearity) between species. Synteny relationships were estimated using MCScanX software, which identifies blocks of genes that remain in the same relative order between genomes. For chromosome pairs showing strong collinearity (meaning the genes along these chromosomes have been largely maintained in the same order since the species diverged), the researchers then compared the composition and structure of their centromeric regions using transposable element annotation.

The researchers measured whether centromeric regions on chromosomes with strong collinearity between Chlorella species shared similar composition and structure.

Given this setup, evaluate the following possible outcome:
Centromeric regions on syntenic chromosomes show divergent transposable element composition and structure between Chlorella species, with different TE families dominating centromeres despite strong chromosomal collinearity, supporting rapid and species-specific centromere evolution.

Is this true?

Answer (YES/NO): YES